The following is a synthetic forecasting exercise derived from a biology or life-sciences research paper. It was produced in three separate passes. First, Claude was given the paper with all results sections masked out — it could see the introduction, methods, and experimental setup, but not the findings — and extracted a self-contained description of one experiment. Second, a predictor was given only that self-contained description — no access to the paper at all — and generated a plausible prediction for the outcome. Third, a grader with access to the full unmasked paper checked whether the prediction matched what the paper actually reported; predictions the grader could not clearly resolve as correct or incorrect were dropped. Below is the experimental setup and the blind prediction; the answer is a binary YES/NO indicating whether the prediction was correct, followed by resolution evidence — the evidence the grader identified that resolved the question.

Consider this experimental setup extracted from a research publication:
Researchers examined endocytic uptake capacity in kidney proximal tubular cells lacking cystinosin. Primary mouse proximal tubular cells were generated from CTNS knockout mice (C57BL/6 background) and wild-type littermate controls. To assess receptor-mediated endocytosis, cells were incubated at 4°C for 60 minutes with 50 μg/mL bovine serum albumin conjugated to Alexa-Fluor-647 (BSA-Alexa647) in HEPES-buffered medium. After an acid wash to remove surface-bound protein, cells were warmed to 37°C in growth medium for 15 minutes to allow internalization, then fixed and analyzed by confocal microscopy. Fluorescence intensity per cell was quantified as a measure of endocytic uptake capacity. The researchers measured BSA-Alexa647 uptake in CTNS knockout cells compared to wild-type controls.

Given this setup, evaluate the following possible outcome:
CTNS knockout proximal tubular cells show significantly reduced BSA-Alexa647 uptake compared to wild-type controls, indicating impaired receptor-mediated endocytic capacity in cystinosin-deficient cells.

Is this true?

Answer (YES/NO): YES